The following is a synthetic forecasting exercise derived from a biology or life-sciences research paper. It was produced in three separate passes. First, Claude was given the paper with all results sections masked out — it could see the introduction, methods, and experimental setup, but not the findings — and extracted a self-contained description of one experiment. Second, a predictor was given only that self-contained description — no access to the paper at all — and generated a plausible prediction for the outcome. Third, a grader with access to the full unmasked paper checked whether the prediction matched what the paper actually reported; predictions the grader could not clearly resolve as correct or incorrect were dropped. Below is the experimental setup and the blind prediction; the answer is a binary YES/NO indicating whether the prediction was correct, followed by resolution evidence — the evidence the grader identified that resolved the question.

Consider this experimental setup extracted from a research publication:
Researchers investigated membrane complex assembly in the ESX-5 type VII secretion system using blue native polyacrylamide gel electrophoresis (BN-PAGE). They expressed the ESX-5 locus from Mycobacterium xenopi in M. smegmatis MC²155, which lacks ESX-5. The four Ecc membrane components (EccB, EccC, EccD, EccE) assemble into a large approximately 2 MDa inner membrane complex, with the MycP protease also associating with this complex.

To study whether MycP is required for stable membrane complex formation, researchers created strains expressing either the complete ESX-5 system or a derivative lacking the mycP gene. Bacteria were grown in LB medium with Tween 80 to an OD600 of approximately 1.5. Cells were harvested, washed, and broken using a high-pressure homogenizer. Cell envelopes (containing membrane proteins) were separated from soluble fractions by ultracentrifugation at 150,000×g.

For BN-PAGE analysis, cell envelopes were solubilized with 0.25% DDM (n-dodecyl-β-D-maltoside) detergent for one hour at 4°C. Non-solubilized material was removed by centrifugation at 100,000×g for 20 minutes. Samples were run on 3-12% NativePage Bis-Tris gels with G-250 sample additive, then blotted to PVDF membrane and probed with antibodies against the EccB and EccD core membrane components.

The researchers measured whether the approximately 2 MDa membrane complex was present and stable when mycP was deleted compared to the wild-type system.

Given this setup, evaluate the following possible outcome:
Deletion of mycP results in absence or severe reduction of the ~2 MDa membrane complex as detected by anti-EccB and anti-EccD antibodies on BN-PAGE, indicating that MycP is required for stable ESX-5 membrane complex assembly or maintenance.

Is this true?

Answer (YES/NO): NO